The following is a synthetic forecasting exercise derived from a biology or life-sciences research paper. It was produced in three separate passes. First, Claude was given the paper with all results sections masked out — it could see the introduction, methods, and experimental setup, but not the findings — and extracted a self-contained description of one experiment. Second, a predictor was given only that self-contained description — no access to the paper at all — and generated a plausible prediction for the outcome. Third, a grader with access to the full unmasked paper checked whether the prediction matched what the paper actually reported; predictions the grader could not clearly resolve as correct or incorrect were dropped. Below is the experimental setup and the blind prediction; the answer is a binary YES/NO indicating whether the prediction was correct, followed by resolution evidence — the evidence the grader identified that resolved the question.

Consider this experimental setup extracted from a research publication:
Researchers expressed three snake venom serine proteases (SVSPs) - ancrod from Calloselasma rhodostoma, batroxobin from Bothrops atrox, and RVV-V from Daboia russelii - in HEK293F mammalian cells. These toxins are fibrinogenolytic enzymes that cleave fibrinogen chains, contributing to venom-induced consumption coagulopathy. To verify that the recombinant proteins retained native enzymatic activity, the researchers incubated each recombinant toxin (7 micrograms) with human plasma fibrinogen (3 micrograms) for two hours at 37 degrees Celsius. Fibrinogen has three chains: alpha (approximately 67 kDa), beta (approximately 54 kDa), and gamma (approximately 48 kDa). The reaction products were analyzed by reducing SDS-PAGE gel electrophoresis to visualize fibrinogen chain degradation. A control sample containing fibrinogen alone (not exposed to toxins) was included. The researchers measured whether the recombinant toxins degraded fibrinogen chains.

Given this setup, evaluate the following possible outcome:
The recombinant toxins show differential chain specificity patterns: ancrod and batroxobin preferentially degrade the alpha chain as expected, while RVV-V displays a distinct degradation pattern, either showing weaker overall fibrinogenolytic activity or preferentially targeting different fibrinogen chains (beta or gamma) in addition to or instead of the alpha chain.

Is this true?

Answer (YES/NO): NO